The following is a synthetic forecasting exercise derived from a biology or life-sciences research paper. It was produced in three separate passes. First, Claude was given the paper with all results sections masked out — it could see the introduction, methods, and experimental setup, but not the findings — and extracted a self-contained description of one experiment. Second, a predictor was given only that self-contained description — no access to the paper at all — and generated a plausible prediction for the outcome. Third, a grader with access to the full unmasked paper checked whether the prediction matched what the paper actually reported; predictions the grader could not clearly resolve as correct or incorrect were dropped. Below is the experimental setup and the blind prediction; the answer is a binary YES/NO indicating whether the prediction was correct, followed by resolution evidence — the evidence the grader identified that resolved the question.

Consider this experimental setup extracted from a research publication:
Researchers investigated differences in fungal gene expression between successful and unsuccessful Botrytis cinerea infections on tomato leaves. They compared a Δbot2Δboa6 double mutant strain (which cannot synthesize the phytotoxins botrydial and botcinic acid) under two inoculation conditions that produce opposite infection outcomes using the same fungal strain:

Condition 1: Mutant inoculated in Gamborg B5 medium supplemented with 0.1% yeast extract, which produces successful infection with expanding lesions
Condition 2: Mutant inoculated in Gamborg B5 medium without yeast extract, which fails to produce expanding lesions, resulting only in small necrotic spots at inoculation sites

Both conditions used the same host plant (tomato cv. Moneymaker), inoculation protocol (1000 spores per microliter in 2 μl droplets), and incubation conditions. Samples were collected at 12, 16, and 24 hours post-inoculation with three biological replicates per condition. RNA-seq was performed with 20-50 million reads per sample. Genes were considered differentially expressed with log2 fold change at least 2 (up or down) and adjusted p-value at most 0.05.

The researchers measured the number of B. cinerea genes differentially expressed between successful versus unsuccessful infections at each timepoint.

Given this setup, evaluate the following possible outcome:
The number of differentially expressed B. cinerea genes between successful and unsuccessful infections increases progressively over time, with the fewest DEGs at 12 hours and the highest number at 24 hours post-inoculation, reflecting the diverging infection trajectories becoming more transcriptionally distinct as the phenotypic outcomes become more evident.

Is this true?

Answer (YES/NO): YES